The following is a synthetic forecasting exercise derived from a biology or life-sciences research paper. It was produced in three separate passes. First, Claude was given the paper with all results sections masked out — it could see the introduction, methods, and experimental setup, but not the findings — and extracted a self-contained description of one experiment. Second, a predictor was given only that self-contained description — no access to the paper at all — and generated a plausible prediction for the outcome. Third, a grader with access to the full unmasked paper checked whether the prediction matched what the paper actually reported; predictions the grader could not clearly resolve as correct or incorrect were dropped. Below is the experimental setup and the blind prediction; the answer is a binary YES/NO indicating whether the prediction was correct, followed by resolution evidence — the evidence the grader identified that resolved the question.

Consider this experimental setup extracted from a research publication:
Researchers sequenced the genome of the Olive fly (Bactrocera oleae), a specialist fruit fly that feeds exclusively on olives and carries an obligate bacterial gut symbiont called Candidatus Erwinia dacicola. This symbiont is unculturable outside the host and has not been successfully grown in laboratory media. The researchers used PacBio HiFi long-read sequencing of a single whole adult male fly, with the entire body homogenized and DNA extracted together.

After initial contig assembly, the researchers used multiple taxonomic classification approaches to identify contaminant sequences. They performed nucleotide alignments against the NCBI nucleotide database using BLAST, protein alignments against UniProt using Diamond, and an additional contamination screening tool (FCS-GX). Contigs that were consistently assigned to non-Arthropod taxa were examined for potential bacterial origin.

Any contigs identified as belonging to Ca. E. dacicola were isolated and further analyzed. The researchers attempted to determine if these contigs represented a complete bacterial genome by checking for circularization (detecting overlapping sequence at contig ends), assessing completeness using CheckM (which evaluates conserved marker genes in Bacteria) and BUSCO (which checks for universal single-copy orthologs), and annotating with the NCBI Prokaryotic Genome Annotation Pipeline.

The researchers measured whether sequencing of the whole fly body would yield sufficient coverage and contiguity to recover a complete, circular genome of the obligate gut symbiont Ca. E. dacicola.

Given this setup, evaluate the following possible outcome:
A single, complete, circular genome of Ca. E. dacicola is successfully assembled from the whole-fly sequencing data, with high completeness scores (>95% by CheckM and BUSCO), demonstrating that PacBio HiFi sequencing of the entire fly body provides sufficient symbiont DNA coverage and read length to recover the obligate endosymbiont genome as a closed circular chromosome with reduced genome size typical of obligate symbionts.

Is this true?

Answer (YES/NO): NO